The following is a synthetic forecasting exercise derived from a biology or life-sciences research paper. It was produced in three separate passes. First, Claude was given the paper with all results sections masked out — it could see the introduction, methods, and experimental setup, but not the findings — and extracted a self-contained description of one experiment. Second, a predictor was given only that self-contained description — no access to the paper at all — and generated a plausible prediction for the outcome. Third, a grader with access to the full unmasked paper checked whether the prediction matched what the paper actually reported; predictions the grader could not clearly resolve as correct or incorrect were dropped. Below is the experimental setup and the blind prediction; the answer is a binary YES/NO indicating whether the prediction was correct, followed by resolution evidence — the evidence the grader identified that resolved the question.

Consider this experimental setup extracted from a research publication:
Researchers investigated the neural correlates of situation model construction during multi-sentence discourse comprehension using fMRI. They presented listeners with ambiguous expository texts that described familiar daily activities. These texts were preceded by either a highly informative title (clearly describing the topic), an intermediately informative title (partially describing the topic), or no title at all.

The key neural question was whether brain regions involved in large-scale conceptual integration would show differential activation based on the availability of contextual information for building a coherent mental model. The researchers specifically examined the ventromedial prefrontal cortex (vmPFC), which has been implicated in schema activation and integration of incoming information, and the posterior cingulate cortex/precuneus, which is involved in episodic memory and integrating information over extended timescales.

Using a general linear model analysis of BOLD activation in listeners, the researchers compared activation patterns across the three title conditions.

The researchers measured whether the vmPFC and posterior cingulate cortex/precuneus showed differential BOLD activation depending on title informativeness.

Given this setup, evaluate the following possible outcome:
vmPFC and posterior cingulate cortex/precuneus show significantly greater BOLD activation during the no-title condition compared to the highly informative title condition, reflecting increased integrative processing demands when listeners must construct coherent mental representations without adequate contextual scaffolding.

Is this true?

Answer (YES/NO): NO